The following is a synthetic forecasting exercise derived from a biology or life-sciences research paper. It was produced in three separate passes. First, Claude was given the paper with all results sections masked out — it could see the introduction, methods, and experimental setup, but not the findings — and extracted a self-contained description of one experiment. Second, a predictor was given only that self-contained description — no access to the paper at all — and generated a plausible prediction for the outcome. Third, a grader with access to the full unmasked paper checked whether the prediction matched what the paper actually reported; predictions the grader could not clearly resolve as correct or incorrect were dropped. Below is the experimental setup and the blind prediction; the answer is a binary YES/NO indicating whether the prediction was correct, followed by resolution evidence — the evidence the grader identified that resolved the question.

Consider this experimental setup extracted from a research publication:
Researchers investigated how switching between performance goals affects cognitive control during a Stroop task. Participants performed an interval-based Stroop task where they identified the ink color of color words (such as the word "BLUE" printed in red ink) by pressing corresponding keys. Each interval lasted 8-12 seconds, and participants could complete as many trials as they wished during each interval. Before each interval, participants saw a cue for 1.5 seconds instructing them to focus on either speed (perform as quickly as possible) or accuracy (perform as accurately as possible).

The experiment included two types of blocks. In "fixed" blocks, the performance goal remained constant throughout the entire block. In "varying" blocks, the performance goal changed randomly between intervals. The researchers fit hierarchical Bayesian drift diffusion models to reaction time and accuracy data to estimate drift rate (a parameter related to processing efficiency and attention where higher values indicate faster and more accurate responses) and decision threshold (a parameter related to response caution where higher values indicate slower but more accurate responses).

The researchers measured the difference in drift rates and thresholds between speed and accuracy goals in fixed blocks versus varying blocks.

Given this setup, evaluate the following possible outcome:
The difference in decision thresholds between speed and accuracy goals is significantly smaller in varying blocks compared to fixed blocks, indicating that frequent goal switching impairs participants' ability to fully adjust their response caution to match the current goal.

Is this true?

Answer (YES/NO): YES